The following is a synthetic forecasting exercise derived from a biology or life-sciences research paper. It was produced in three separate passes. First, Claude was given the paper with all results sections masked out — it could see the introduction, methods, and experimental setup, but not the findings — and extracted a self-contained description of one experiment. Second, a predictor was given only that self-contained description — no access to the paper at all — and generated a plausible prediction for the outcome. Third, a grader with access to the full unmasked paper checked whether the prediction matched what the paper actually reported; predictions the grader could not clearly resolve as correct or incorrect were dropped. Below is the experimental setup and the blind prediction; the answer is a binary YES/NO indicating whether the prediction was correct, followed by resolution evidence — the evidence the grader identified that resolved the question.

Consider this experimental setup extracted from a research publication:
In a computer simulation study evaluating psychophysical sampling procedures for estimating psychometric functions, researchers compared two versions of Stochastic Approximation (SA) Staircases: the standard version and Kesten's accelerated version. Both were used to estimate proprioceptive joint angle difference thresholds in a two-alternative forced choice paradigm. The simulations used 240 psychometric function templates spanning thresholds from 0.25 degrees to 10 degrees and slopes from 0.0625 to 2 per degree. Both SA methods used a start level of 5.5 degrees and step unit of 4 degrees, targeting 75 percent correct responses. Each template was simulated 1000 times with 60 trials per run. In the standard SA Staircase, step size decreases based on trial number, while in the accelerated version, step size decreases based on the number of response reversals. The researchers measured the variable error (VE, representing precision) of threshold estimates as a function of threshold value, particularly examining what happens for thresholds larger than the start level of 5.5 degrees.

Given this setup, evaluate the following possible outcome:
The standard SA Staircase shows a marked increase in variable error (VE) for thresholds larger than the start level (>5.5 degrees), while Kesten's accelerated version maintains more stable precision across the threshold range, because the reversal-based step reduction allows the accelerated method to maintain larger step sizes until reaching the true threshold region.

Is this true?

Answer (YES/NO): NO